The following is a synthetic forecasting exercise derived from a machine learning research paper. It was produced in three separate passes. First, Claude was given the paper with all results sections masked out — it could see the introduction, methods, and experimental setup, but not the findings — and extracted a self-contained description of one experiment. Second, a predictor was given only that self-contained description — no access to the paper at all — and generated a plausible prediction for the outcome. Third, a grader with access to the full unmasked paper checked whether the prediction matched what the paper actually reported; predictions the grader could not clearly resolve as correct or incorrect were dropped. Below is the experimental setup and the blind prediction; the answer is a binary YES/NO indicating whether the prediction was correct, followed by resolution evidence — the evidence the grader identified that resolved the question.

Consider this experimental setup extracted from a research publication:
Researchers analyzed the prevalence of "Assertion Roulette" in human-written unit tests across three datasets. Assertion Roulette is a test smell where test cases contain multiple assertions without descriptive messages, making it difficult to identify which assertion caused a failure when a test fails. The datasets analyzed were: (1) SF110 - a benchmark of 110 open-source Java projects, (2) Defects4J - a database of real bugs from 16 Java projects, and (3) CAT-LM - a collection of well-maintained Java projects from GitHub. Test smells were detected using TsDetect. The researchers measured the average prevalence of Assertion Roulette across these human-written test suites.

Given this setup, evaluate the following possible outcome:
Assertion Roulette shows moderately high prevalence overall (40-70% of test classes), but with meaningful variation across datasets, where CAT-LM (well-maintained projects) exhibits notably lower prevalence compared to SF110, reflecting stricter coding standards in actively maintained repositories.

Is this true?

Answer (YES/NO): NO